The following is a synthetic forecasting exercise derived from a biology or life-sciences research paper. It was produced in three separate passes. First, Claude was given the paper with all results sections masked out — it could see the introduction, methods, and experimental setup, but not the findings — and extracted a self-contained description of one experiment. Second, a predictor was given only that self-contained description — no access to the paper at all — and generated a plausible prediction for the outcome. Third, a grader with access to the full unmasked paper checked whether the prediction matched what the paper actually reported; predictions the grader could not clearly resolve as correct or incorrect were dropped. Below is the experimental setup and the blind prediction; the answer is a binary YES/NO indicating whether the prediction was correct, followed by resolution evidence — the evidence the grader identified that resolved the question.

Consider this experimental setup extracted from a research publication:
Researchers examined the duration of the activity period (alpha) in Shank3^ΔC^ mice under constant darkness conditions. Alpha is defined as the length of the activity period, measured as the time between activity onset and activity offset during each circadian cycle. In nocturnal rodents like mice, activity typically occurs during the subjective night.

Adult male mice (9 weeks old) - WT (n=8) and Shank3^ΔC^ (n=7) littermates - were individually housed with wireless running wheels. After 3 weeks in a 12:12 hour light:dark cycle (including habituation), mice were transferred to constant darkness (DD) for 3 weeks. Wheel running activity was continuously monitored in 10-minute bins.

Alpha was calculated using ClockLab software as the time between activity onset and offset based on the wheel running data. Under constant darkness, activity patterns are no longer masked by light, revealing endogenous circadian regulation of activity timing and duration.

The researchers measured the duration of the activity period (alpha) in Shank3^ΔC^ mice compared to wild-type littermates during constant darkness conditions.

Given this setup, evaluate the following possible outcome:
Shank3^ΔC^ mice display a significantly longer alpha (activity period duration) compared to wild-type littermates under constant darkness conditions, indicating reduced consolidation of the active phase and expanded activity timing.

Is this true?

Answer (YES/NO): NO